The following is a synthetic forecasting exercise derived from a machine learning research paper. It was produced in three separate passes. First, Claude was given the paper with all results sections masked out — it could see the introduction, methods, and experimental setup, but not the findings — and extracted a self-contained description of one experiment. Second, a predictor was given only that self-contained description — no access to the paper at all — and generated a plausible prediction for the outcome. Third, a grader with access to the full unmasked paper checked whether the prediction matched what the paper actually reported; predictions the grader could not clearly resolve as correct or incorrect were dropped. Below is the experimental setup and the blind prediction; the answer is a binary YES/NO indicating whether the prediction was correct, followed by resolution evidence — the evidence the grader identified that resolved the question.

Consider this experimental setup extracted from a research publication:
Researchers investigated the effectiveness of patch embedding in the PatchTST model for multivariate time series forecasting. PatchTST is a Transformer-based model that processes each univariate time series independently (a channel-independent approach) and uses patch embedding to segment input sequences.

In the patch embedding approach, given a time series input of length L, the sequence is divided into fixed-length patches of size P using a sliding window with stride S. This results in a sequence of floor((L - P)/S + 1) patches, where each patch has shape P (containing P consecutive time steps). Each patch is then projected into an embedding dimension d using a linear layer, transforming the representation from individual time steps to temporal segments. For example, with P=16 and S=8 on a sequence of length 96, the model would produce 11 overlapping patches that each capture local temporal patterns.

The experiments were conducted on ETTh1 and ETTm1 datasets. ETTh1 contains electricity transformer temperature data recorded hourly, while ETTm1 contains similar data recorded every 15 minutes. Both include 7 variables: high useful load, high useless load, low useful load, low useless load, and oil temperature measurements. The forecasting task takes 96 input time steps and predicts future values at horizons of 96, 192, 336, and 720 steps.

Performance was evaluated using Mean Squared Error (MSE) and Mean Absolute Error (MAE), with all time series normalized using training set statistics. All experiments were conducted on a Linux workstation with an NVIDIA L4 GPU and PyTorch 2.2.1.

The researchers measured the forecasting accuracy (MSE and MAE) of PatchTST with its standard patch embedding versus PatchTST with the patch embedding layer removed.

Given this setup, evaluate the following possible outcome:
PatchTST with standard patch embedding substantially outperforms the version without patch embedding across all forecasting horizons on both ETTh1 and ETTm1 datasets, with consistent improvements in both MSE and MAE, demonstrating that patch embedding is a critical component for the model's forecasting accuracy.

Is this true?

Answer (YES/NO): NO